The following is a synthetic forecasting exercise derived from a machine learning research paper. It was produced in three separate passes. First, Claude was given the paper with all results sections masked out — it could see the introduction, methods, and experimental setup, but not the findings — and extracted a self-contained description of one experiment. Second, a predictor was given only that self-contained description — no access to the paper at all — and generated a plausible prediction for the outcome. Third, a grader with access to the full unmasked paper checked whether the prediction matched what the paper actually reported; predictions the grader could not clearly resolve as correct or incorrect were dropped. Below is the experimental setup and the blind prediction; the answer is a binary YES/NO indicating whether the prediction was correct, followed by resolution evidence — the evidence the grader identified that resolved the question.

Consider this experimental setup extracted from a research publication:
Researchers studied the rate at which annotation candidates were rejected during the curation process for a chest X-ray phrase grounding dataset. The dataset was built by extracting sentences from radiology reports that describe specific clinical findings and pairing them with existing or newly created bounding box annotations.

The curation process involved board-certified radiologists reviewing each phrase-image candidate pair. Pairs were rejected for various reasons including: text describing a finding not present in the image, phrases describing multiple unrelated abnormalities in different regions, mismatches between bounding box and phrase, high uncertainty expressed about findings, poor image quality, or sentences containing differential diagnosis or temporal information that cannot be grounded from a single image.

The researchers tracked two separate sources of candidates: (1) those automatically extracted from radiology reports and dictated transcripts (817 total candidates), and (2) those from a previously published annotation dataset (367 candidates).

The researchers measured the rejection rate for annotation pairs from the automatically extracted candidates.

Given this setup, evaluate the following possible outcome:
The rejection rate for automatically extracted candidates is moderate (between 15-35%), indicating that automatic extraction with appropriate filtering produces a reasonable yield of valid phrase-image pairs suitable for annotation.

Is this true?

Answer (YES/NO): YES